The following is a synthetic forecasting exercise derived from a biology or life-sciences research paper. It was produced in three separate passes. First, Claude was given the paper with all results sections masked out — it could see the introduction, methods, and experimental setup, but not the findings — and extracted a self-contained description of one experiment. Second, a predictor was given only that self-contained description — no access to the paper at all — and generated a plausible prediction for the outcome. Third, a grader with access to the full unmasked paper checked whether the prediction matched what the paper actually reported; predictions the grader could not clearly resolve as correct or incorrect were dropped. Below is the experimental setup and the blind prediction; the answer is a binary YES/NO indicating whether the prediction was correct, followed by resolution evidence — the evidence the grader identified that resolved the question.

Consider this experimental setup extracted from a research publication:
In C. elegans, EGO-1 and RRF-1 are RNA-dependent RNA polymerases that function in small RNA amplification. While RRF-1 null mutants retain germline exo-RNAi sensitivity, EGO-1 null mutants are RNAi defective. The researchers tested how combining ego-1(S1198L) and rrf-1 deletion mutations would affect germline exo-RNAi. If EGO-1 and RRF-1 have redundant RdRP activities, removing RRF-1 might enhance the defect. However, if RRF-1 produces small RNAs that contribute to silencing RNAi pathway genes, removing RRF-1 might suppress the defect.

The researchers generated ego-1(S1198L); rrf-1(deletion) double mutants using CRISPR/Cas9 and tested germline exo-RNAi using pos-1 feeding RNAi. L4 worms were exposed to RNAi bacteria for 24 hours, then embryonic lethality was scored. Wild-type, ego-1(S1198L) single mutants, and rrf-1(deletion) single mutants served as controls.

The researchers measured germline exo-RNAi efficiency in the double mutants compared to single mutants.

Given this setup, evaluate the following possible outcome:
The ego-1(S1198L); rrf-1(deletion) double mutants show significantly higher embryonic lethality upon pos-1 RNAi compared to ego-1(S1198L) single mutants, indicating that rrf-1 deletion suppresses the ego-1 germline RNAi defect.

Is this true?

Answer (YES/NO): NO